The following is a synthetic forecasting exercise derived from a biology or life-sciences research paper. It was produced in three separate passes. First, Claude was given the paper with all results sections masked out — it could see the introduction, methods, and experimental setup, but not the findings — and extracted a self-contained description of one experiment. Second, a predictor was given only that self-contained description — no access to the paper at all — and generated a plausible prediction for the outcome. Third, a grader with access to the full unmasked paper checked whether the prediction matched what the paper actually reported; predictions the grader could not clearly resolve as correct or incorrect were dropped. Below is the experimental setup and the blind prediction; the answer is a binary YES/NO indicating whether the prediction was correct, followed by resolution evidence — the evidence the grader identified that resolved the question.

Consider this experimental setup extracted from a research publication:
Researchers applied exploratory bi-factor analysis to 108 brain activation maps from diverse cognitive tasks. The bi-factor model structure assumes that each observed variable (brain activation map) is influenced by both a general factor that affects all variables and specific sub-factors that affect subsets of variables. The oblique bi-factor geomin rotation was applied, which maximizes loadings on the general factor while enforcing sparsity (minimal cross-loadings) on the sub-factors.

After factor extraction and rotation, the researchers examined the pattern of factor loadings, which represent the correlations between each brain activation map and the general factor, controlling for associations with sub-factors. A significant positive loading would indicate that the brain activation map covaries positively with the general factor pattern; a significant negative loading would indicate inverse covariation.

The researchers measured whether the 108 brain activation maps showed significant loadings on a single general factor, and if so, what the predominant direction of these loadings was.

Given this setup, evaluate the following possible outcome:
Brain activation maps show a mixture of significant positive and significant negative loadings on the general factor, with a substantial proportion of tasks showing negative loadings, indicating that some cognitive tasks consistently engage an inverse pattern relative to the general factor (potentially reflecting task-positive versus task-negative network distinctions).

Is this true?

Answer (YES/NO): NO